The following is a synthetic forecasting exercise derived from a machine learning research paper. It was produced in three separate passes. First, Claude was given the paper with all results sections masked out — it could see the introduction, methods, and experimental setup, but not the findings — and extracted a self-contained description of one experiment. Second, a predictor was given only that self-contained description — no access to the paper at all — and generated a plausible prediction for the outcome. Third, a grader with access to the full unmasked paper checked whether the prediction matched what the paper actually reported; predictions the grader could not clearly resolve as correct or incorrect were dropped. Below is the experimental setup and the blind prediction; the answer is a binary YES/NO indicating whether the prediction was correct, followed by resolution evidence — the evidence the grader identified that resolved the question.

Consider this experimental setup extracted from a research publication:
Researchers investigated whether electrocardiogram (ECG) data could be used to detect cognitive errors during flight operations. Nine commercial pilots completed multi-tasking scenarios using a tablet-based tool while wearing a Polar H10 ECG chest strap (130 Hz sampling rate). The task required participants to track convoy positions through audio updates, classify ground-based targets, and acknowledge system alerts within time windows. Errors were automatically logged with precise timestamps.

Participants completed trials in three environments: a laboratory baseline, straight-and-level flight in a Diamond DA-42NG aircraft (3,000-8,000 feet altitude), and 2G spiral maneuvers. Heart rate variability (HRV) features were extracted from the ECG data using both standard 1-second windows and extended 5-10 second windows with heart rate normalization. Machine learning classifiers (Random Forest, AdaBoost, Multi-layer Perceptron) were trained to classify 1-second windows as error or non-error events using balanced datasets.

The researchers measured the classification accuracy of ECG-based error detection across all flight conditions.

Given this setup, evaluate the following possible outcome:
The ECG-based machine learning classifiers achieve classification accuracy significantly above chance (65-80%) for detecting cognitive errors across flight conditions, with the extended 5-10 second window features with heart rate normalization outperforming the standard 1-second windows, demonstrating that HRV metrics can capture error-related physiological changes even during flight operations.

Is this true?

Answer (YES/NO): NO